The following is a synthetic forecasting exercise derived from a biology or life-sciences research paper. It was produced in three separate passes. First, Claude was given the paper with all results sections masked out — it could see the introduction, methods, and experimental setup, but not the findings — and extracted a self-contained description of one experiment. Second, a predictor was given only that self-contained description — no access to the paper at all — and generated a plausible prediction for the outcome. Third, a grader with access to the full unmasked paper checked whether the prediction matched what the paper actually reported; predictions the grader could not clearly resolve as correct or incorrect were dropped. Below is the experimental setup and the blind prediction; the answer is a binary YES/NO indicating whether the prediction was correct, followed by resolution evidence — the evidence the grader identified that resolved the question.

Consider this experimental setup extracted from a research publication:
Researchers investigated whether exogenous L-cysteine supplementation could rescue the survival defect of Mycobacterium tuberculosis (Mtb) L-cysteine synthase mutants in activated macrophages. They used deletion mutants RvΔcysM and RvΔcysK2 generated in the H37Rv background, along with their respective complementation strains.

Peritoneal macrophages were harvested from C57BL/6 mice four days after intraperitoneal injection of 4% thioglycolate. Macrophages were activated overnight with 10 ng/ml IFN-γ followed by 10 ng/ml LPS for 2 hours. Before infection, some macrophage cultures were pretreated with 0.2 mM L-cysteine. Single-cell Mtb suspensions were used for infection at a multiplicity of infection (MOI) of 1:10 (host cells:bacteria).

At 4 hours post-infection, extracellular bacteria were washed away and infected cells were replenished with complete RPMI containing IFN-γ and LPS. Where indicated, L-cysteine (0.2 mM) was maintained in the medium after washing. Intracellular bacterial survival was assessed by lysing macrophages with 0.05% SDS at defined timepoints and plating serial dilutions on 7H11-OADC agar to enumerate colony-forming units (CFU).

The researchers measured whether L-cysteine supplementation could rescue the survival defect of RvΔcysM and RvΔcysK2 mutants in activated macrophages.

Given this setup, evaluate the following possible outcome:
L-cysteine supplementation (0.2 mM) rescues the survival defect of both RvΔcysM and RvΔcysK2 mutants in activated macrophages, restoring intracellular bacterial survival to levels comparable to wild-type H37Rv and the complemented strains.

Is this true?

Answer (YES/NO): YES